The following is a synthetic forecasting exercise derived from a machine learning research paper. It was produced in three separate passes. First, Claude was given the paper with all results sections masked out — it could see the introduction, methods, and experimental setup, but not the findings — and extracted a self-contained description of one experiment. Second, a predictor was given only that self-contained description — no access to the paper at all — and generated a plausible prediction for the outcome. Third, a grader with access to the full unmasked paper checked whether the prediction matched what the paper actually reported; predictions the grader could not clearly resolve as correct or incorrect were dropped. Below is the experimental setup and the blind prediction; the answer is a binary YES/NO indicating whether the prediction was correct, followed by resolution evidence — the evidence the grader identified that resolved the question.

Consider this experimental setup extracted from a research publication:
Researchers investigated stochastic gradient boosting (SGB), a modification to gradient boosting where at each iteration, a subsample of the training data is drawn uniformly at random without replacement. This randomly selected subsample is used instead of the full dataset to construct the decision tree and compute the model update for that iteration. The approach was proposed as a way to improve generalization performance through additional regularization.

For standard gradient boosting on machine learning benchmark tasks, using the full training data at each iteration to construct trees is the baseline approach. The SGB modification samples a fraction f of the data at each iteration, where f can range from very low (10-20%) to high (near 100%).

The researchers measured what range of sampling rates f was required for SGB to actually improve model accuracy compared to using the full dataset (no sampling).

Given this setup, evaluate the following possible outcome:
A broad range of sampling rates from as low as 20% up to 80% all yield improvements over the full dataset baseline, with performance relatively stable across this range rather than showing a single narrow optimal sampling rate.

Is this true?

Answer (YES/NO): NO